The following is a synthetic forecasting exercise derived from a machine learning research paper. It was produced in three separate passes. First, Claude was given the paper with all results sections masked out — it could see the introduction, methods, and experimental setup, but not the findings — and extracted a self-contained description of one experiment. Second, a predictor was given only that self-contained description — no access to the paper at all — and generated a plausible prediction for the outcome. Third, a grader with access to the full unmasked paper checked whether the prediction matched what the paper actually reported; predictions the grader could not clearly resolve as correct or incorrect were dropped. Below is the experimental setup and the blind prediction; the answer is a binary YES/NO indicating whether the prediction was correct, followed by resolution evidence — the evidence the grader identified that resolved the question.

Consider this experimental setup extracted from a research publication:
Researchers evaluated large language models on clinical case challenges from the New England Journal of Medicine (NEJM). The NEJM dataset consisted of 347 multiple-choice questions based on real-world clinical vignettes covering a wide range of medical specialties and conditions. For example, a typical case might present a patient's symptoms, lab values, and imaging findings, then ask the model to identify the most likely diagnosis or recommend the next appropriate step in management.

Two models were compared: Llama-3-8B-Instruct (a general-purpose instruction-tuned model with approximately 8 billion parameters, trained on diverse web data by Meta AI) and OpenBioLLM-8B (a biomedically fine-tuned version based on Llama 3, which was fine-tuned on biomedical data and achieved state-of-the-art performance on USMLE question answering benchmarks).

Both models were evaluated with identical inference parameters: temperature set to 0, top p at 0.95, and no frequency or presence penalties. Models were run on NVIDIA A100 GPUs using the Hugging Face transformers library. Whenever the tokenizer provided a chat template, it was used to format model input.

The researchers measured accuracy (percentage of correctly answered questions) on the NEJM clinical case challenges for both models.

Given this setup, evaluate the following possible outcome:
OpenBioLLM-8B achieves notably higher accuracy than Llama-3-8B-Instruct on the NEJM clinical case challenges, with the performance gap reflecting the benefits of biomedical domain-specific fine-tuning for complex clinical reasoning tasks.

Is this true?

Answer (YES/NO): NO